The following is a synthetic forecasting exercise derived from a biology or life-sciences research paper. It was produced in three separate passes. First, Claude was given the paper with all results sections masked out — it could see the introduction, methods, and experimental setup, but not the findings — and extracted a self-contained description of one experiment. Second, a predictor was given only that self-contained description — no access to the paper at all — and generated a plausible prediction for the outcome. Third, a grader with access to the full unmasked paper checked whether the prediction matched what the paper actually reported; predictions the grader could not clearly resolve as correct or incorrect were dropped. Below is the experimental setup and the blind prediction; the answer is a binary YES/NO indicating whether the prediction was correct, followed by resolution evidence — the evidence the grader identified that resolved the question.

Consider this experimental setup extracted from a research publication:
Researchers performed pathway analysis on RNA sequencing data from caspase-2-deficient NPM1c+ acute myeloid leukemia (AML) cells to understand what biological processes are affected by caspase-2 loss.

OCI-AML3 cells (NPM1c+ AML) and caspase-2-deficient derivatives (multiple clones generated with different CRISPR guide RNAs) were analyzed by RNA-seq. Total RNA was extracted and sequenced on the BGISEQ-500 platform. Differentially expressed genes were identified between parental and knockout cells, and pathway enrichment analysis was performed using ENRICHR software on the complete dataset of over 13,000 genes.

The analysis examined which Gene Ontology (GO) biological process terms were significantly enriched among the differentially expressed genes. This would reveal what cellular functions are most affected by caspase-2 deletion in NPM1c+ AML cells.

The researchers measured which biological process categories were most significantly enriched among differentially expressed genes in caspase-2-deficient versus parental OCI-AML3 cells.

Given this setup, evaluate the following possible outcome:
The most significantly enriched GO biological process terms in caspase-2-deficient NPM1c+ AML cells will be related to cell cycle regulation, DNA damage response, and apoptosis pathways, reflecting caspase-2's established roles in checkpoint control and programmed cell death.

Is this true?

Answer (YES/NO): NO